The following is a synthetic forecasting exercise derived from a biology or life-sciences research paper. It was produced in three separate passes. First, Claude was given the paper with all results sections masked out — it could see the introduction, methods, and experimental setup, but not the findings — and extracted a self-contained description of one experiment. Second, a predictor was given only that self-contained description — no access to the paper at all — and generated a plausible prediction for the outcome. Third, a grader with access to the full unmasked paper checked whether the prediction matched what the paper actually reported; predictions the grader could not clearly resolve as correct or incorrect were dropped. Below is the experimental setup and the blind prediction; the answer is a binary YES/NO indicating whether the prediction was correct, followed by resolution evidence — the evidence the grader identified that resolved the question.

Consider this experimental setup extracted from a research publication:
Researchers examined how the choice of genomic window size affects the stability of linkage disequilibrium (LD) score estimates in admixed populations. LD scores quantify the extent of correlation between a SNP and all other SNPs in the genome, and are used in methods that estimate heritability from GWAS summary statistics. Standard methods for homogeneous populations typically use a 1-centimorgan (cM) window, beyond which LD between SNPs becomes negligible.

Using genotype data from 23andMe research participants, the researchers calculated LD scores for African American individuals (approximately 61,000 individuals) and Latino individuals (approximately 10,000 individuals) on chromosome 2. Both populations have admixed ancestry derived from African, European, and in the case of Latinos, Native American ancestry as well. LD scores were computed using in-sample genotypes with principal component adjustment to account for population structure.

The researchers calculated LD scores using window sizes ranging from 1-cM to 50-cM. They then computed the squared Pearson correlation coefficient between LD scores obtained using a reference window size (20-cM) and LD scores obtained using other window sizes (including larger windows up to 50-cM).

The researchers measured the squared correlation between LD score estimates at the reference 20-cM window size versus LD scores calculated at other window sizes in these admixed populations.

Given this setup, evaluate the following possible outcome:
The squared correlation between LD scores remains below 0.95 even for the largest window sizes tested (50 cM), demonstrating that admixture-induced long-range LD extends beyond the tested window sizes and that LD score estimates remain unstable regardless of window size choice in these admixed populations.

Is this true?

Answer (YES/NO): NO